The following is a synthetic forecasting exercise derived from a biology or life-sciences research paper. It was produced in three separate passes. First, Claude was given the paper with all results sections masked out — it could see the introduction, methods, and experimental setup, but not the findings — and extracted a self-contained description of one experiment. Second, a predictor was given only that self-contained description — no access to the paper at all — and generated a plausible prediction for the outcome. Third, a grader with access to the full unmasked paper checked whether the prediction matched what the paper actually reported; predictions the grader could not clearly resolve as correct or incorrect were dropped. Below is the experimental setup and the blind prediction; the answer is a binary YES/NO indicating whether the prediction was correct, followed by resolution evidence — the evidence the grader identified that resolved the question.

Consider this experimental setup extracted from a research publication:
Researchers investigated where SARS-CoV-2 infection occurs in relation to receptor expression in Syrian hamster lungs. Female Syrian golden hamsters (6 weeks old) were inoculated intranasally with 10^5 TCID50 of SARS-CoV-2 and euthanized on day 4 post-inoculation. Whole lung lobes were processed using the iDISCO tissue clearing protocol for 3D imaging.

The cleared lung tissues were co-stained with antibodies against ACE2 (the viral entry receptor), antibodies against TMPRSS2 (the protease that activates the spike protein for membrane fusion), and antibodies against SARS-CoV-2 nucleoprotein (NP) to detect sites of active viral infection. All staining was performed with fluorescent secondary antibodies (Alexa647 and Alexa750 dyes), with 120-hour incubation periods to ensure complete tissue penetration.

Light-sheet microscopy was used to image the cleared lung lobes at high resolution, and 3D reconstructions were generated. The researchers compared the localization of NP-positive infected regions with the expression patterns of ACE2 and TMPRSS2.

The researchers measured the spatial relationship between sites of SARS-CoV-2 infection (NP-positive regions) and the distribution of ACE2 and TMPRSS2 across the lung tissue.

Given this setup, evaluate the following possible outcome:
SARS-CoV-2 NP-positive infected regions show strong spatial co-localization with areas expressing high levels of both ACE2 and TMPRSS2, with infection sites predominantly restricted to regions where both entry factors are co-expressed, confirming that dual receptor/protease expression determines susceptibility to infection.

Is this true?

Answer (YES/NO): YES